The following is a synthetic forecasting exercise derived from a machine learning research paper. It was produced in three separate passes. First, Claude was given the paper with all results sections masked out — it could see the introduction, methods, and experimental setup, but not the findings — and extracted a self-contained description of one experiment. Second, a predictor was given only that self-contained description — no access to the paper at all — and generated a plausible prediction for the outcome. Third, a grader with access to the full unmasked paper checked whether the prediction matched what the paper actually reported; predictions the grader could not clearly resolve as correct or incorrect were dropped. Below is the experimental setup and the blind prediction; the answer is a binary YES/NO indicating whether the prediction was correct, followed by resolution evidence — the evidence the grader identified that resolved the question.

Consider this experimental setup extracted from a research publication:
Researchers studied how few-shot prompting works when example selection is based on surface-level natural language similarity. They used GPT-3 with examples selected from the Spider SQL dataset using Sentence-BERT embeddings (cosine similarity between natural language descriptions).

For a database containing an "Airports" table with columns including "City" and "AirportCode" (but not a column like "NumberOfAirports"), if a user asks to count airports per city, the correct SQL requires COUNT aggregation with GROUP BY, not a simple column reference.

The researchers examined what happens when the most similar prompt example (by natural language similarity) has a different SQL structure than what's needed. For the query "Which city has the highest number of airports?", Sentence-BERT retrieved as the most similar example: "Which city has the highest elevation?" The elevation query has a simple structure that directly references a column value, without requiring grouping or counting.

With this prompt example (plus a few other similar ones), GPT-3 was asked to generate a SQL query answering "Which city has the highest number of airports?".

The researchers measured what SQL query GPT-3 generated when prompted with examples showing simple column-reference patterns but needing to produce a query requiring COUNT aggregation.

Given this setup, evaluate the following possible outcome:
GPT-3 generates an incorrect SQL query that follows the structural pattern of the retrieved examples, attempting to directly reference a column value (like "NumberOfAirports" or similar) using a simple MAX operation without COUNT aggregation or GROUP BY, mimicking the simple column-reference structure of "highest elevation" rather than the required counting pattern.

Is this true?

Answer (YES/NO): YES